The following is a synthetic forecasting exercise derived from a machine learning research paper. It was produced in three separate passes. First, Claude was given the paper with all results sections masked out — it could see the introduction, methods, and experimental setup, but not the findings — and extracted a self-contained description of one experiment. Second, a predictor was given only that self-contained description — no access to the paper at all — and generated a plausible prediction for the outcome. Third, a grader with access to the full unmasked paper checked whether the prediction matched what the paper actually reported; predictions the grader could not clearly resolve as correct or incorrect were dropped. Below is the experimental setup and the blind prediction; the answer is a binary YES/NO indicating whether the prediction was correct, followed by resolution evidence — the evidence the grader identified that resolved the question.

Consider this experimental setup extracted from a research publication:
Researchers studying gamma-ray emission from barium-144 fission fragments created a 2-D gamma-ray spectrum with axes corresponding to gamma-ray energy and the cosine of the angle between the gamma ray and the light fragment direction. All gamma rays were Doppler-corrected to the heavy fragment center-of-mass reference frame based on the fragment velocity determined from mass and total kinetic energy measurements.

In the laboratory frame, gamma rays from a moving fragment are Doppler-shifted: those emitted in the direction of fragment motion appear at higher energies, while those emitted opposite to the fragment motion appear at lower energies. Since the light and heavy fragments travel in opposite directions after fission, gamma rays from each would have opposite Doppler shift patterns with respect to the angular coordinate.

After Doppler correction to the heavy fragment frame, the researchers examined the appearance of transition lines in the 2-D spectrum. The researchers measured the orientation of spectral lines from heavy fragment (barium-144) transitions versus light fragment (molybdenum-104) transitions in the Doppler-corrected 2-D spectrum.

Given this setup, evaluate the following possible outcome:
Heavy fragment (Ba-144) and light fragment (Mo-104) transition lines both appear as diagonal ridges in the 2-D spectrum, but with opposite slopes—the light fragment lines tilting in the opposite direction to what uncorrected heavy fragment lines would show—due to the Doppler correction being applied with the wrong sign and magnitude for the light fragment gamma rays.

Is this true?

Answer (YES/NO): NO